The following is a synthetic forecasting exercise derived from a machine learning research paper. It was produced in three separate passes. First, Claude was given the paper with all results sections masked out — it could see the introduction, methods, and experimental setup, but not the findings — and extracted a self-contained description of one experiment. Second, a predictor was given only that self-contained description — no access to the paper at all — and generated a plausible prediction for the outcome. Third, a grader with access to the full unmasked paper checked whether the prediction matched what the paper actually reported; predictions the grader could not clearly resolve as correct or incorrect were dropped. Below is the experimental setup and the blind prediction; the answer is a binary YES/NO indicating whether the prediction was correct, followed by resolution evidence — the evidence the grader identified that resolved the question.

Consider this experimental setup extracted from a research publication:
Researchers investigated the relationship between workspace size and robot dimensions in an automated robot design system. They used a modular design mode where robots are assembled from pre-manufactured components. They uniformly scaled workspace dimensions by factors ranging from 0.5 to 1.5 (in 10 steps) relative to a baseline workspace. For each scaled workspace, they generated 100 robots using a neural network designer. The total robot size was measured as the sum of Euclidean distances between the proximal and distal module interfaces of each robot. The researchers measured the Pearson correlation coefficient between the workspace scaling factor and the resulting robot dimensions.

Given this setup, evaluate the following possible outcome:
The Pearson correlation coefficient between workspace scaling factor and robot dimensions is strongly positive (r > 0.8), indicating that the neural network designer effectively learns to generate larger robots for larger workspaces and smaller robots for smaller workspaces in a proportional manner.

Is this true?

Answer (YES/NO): NO